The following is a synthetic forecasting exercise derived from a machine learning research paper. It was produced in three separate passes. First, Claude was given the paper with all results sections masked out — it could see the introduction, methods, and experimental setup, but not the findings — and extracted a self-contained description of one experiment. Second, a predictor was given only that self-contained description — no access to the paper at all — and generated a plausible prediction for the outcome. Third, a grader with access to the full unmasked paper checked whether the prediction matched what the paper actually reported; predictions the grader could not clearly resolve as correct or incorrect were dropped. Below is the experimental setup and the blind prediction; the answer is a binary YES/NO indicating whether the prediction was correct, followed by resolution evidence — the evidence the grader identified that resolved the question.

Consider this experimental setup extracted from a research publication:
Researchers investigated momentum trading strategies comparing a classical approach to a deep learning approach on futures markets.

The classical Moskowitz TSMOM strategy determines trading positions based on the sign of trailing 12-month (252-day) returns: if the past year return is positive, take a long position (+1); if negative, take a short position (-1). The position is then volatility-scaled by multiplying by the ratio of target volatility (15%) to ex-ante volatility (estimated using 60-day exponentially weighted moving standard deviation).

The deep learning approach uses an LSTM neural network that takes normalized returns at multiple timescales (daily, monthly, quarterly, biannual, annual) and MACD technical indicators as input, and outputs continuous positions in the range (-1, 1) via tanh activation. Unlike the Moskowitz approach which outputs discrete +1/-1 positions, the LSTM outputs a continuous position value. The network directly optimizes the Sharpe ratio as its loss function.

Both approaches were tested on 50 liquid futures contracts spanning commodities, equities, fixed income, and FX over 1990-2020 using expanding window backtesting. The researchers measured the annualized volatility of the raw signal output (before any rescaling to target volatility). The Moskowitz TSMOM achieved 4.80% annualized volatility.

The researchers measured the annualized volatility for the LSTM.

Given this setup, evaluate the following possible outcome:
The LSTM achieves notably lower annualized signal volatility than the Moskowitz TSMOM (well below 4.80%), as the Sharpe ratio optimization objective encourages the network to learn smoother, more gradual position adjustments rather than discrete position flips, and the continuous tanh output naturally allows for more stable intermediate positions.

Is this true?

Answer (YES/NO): YES